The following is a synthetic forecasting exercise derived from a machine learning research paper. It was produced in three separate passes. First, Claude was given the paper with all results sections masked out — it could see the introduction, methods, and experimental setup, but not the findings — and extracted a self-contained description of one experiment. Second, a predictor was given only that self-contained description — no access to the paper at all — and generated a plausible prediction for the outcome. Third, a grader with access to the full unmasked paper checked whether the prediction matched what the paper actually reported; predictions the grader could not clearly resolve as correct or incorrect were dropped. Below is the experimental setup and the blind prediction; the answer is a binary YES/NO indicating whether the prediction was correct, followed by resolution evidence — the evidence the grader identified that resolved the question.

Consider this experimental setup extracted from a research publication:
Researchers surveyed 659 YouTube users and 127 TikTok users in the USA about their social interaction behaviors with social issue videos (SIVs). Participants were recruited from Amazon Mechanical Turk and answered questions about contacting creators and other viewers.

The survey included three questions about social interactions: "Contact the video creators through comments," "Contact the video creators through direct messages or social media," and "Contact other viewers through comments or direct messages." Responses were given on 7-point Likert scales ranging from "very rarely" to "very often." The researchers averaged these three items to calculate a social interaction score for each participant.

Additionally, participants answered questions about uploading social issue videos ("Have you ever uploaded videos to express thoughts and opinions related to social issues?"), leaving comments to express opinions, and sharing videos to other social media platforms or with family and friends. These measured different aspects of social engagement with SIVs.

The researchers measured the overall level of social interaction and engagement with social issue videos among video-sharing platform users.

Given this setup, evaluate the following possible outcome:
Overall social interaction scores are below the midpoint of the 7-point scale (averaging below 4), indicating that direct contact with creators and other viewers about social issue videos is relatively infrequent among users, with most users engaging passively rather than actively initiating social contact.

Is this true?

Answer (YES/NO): YES